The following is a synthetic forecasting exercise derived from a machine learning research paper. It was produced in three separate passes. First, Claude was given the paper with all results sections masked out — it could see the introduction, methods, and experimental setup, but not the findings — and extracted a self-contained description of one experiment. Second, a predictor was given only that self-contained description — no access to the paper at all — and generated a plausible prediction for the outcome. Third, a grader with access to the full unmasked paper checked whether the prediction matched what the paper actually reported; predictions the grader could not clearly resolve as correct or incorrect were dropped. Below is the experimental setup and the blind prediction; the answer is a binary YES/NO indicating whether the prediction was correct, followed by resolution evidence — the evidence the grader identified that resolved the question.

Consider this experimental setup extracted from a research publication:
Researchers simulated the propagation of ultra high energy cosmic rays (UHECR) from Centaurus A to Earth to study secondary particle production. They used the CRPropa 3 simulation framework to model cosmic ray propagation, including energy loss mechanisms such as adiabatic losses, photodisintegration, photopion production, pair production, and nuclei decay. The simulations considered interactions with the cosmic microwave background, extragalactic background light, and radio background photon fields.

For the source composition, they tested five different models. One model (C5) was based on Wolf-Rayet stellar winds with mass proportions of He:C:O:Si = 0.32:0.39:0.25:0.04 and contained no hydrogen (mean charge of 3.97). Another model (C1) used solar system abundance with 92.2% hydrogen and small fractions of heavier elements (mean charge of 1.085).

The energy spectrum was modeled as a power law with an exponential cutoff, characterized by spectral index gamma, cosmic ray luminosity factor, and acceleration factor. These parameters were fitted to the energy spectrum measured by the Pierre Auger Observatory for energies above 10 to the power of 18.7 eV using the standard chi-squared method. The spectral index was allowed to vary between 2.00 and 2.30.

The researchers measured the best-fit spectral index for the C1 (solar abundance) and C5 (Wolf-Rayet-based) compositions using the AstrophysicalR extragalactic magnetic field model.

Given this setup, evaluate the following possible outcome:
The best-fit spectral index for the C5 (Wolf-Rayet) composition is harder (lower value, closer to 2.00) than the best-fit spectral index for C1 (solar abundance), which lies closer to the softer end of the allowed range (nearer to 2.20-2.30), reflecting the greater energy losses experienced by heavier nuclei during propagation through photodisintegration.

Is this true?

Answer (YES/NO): NO